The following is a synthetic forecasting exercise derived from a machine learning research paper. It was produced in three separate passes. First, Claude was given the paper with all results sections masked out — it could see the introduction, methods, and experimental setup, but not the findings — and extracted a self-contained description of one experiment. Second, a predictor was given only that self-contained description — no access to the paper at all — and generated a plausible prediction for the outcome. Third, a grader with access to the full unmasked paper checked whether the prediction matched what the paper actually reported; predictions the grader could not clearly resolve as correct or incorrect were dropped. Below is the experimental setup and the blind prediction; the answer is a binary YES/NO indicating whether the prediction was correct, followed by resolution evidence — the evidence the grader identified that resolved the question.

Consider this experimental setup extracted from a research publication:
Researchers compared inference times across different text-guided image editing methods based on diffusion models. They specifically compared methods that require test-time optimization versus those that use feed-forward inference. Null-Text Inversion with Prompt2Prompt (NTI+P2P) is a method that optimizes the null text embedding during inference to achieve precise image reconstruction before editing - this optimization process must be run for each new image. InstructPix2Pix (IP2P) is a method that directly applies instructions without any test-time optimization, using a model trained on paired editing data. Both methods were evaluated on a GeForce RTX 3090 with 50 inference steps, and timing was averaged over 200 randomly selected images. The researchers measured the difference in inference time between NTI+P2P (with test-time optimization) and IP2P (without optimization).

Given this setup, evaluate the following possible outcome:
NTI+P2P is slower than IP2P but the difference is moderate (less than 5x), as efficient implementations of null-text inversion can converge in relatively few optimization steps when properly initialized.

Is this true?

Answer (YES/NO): NO